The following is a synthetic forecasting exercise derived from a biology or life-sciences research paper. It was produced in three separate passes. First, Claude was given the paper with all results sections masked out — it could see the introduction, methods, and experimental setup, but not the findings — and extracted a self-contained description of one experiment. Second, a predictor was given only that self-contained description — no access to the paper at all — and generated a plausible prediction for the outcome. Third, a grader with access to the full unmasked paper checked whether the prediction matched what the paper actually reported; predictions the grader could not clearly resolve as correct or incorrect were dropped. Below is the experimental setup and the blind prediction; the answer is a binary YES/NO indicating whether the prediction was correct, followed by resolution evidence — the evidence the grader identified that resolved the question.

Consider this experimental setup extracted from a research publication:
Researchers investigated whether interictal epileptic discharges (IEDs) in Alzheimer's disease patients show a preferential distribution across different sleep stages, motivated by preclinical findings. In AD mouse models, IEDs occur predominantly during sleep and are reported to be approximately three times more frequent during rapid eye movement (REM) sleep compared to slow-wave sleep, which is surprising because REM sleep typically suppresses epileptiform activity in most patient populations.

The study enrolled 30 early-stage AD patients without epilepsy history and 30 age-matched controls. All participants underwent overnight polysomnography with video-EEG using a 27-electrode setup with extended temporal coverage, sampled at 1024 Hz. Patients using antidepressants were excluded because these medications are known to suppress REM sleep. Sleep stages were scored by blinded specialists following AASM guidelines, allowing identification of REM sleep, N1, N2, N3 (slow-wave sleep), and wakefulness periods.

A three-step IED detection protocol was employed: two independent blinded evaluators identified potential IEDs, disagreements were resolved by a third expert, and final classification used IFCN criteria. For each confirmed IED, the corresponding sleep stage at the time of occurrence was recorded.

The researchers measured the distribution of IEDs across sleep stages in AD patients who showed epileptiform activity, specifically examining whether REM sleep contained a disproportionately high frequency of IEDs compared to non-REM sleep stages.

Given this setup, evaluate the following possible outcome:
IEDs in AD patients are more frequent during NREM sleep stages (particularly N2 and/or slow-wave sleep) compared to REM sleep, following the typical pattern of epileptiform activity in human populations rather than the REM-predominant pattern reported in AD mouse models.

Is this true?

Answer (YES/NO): YES